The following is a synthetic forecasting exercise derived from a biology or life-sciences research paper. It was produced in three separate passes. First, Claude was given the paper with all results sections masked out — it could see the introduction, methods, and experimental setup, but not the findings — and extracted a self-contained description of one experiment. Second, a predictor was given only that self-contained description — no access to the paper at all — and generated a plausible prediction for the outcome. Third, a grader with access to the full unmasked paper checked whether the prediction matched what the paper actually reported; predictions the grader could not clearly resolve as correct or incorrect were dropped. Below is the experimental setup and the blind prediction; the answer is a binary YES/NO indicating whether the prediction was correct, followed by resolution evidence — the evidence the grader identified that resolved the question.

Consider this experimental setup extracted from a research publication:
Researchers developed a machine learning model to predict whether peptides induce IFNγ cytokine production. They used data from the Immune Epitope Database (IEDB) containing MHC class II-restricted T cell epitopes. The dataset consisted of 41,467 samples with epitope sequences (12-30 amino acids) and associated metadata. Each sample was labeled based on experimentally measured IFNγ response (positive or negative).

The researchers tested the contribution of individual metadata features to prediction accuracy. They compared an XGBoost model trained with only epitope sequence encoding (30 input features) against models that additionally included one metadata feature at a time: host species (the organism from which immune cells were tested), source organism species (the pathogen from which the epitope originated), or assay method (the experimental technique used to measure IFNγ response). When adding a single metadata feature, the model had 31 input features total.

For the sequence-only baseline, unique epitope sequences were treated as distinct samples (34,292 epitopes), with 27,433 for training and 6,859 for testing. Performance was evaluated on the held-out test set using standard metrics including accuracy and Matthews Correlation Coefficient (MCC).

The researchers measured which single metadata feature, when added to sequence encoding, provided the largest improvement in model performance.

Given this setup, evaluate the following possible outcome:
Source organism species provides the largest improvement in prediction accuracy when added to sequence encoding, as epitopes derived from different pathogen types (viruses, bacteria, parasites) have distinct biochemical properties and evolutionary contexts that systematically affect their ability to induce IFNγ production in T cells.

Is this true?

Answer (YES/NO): YES